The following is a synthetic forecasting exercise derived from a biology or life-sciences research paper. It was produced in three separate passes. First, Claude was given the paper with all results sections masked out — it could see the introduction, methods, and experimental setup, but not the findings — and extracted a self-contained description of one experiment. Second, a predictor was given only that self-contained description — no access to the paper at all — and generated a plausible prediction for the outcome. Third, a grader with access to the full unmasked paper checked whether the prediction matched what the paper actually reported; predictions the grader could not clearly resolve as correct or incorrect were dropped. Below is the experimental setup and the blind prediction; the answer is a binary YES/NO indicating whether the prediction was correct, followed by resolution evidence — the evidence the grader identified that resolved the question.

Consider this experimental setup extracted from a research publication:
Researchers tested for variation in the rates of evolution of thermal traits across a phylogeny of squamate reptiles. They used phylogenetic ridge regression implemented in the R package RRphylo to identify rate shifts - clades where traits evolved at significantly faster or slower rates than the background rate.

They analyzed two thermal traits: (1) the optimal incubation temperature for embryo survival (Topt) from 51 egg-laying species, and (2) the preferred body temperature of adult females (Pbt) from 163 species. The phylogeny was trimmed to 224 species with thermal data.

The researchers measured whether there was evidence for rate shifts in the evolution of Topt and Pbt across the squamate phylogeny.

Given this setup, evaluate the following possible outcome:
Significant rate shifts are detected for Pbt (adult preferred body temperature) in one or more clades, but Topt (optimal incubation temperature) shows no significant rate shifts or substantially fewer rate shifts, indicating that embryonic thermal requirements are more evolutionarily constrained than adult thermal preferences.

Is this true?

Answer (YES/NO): YES